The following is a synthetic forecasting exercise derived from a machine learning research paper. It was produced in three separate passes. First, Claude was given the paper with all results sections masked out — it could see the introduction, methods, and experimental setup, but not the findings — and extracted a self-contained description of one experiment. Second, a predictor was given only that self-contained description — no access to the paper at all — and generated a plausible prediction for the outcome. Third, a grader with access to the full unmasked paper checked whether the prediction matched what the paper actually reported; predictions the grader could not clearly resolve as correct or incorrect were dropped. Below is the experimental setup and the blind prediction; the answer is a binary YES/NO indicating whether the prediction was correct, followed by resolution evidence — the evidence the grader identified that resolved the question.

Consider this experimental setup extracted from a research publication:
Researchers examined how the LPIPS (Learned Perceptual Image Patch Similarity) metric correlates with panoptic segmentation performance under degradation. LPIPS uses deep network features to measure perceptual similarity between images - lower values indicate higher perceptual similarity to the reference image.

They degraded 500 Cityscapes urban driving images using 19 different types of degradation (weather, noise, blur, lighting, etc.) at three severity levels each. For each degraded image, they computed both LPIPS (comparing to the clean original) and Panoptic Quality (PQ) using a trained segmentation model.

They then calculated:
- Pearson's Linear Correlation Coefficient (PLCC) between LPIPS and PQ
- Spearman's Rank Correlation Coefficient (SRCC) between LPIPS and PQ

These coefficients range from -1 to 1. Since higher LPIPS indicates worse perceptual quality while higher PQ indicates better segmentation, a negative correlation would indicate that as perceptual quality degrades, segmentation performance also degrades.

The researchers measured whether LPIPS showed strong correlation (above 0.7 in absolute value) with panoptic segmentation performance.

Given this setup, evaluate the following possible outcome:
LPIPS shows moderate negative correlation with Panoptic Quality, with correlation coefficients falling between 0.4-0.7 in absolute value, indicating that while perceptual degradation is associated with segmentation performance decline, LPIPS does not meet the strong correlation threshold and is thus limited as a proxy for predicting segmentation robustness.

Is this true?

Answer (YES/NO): NO